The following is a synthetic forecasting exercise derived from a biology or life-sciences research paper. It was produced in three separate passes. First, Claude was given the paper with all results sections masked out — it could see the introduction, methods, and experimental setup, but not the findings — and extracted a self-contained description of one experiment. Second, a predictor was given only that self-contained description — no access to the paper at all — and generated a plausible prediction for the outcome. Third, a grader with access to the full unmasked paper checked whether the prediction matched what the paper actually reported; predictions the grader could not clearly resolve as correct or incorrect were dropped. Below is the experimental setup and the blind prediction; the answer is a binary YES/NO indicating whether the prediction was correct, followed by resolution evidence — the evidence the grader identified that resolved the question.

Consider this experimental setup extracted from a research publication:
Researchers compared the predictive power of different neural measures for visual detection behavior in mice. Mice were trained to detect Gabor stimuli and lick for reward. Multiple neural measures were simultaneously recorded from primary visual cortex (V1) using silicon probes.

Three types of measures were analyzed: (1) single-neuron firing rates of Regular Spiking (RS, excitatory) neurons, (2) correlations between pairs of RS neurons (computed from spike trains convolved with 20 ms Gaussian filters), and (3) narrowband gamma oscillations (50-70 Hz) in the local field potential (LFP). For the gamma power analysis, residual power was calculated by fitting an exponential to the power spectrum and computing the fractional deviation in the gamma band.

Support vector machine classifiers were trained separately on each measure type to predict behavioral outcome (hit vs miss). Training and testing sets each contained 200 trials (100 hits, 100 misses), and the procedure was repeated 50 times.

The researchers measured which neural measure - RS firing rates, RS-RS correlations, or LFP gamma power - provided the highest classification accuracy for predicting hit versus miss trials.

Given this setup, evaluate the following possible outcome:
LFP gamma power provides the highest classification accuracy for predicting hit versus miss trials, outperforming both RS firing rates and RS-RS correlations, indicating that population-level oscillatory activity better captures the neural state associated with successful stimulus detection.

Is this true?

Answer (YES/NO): NO